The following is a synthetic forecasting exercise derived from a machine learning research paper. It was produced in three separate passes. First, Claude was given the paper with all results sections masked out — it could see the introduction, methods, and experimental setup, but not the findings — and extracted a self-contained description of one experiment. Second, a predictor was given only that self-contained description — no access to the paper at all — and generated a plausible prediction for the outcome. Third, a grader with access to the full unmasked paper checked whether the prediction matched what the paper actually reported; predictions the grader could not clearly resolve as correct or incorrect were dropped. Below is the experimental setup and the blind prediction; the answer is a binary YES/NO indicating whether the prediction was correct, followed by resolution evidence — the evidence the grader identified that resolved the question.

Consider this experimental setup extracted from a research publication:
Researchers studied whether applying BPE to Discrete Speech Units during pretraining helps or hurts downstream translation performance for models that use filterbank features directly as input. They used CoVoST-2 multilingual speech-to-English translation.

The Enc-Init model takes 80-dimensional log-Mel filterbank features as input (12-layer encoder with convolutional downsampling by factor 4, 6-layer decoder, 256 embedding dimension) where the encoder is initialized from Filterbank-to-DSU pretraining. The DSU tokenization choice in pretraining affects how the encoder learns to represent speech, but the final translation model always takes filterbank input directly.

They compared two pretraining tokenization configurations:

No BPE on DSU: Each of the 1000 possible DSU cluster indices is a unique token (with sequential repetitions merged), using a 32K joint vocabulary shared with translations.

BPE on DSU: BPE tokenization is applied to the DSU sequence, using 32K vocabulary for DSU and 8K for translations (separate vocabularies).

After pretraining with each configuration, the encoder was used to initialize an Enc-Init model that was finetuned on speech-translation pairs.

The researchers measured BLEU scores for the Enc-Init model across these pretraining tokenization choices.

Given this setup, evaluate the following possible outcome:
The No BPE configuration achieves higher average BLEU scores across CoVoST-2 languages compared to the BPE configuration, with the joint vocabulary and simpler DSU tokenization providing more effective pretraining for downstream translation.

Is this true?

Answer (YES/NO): NO